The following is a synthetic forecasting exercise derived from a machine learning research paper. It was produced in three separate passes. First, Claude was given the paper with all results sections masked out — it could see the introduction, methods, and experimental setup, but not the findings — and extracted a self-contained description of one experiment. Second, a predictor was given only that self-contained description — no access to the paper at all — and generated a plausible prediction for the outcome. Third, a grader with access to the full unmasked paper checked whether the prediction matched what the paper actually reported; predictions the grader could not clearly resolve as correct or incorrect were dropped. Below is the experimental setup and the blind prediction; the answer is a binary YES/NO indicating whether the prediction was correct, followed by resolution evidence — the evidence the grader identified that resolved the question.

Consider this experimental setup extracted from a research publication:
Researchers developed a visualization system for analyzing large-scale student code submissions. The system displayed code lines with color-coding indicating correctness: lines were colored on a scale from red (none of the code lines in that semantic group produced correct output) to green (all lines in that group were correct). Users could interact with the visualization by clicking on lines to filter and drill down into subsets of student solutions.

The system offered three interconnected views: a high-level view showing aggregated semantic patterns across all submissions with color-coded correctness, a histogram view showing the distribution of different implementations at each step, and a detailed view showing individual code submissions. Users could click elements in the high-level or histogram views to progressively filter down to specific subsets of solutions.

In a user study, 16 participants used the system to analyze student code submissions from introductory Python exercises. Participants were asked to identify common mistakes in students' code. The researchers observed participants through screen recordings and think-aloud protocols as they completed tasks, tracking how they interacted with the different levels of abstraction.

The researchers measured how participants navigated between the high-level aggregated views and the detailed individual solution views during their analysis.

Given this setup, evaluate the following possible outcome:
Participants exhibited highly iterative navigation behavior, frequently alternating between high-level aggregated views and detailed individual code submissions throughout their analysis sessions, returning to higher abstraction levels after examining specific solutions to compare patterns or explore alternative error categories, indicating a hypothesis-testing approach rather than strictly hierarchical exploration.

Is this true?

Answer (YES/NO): NO